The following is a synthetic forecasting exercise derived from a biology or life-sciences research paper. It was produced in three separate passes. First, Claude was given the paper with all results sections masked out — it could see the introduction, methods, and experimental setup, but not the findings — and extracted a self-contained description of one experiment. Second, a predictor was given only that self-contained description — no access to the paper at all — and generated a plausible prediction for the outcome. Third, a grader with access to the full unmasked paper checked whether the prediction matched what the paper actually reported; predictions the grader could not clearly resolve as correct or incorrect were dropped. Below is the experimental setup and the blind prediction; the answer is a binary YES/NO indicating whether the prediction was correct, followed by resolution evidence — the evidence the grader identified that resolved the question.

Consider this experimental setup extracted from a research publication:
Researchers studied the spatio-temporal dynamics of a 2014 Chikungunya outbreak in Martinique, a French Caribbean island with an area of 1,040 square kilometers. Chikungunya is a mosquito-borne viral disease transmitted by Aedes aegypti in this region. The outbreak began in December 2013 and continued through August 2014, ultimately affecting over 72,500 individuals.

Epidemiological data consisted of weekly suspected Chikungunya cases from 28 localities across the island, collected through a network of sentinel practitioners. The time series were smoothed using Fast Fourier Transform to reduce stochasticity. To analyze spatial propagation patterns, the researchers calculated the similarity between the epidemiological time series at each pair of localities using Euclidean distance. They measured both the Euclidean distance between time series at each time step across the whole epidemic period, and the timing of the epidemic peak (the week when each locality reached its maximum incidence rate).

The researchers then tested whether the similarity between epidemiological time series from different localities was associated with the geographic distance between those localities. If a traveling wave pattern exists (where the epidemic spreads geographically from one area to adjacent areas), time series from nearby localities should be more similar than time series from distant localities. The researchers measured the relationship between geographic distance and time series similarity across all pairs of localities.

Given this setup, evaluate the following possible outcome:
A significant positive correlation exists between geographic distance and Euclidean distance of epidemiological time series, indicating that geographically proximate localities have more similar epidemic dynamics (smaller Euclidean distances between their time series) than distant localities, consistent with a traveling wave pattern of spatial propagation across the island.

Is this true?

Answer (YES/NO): NO